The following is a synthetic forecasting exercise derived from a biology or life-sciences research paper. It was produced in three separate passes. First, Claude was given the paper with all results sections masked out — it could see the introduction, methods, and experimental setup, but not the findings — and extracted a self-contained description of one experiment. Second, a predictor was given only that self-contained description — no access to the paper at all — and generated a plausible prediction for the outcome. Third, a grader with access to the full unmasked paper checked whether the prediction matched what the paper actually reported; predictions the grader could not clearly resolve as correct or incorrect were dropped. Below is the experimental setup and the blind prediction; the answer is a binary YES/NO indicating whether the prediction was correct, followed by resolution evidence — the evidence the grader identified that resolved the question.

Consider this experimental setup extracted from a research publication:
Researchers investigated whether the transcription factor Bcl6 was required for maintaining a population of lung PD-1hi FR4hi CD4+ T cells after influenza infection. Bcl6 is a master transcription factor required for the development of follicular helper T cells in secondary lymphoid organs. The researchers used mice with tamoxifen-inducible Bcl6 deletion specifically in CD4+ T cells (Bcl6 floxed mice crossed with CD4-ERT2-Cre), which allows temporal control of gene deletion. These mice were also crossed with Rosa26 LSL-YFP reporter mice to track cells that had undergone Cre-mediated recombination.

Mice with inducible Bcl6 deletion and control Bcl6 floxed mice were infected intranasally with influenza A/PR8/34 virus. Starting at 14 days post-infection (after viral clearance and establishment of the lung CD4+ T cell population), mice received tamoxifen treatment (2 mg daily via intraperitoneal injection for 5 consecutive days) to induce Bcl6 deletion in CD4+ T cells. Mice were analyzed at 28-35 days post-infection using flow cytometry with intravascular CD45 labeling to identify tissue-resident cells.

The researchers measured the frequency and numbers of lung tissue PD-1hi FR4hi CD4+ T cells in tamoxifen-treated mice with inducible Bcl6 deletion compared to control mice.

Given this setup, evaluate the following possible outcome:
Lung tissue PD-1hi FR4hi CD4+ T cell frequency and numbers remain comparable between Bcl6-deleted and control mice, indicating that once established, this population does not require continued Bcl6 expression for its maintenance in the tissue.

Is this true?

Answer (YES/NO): NO